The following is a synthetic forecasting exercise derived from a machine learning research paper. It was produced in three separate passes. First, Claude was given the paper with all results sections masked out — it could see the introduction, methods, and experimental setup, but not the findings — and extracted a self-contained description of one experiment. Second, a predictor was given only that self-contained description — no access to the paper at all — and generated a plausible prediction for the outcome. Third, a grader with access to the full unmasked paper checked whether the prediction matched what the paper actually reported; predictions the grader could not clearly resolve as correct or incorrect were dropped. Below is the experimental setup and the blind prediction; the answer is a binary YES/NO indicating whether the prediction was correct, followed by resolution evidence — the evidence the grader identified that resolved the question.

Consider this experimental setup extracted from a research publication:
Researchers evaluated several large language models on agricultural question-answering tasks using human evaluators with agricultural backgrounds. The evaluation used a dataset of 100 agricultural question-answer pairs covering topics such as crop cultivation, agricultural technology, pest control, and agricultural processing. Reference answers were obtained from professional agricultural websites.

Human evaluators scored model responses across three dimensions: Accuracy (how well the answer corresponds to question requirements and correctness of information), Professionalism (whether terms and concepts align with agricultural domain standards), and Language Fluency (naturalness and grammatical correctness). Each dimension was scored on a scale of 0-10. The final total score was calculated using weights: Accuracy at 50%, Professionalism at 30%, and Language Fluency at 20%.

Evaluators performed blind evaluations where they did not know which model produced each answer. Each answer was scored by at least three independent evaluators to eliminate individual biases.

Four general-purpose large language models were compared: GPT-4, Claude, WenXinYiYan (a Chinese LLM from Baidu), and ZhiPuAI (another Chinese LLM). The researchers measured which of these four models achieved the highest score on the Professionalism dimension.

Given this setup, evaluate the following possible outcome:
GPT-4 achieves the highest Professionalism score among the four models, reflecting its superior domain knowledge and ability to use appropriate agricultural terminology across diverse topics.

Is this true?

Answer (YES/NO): NO